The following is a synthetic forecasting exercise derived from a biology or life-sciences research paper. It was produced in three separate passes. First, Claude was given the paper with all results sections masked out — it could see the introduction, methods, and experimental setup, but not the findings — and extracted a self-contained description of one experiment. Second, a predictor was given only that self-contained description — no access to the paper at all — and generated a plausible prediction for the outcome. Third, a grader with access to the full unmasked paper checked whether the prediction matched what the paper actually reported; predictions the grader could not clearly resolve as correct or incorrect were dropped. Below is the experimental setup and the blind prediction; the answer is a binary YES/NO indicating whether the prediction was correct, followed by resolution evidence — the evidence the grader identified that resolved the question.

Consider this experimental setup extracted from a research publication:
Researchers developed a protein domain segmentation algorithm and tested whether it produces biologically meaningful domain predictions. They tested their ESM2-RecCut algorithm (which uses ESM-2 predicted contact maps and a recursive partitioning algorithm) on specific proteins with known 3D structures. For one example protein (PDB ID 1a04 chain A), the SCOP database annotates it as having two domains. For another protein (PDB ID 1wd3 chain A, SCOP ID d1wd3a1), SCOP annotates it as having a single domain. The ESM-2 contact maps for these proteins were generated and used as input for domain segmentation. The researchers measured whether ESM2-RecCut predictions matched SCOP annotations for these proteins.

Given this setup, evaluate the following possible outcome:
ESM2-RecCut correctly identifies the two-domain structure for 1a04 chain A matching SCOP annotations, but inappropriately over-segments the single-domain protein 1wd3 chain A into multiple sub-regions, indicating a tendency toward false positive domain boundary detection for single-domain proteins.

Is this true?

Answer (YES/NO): YES